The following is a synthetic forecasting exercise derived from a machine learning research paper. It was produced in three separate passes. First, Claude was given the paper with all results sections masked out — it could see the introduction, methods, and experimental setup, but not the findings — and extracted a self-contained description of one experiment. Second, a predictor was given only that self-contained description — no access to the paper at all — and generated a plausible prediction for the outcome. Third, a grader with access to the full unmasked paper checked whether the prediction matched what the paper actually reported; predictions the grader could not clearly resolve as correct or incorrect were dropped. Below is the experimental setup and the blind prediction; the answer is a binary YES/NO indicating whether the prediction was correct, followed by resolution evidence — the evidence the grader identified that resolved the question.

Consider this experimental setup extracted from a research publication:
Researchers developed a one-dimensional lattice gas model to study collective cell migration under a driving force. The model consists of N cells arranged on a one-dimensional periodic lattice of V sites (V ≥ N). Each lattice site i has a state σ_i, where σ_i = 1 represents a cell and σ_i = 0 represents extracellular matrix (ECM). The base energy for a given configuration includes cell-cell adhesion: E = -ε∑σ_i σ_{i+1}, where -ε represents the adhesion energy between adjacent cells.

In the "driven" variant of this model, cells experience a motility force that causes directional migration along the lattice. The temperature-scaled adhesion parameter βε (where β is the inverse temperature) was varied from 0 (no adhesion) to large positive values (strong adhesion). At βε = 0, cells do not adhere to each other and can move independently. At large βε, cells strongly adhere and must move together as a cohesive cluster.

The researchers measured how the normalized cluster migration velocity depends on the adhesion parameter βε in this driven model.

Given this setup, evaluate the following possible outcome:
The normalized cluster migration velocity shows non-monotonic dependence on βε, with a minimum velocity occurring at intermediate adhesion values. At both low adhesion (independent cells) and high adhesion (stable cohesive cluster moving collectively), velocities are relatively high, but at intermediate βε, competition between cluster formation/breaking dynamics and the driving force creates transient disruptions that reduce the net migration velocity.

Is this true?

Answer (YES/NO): NO